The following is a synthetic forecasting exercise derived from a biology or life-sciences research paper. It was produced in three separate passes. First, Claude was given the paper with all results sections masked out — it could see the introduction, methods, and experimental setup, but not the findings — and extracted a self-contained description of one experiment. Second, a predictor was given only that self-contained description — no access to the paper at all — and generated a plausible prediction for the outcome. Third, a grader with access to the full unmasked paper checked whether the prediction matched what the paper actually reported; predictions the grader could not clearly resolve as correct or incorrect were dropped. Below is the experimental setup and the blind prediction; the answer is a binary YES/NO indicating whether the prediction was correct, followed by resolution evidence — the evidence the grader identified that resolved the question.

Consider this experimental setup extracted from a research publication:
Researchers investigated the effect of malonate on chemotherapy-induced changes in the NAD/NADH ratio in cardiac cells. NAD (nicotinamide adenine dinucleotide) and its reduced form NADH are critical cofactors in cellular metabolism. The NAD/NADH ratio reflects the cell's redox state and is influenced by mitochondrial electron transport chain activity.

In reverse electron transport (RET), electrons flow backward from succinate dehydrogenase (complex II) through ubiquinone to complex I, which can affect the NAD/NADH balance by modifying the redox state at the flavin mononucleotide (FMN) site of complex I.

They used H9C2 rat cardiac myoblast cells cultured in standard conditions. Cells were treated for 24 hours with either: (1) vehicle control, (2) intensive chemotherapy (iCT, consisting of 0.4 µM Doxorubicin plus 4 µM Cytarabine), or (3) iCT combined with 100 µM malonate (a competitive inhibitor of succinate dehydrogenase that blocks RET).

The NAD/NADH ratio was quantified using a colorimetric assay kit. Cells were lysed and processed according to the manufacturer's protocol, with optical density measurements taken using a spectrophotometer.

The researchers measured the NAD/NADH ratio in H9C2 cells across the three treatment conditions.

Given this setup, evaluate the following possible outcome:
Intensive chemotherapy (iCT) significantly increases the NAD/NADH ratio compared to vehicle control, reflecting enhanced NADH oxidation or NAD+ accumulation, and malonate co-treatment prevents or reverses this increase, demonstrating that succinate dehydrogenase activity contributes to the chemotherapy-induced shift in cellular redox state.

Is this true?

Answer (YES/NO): NO